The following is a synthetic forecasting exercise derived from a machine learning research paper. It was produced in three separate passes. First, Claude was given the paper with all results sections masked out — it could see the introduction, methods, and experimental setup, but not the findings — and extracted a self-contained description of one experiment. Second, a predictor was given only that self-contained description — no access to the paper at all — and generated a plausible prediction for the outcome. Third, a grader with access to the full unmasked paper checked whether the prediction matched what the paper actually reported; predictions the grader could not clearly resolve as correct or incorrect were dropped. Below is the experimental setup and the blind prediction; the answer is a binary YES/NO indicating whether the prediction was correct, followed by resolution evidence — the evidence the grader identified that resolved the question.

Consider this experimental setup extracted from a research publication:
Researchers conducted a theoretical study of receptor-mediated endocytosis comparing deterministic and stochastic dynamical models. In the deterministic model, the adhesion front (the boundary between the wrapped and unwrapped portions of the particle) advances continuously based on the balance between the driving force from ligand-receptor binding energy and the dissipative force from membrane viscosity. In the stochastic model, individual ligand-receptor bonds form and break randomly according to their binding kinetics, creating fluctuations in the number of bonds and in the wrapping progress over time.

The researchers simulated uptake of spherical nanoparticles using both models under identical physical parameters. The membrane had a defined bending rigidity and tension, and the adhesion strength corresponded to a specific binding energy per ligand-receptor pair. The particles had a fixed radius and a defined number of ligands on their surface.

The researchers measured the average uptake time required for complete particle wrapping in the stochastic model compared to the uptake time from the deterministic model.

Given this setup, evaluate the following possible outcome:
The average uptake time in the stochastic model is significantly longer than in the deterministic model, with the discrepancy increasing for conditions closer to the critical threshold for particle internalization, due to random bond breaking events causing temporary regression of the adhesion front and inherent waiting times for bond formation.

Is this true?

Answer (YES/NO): NO